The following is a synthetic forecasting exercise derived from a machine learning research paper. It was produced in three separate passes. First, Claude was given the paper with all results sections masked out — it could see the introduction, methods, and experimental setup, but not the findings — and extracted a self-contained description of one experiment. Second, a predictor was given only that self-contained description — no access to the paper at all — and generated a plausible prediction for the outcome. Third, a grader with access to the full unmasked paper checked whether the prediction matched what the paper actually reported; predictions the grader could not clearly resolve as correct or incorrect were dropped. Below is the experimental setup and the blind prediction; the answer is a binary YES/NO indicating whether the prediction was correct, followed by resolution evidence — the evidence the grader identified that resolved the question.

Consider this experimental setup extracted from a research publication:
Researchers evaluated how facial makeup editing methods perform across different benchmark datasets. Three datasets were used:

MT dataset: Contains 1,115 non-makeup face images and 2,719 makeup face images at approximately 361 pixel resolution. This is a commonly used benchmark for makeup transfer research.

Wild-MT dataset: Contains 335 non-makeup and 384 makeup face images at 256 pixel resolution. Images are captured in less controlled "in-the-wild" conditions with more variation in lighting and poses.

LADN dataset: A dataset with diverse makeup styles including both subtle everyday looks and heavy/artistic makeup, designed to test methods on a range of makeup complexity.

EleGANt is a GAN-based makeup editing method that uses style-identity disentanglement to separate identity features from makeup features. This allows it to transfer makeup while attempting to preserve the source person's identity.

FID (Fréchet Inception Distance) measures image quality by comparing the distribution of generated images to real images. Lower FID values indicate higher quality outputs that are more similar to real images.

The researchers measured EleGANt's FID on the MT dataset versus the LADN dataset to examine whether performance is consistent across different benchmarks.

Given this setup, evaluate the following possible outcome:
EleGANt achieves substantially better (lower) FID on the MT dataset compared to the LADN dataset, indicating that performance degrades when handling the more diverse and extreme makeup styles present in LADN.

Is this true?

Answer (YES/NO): NO